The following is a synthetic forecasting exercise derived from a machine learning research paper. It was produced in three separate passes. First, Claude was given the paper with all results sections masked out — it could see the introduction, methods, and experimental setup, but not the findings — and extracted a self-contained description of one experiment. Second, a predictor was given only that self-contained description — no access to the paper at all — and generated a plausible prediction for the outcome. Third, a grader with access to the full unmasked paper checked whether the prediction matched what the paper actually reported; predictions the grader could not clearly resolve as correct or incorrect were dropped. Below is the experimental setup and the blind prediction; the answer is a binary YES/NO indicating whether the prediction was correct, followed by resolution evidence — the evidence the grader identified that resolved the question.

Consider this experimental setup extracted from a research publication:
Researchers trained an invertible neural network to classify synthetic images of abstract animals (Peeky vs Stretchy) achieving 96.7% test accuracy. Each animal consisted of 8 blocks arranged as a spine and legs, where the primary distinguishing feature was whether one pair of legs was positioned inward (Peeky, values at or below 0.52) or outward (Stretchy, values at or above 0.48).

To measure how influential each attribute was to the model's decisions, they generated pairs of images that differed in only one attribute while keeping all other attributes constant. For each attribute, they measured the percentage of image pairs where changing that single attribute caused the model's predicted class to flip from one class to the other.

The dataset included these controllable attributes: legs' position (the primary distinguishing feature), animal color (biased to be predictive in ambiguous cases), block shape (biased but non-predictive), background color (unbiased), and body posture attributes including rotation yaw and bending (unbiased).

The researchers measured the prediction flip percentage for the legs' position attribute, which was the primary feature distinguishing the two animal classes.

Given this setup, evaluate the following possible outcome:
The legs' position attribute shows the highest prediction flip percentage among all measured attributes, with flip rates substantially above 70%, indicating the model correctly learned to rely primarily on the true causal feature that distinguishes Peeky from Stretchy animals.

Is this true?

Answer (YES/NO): NO